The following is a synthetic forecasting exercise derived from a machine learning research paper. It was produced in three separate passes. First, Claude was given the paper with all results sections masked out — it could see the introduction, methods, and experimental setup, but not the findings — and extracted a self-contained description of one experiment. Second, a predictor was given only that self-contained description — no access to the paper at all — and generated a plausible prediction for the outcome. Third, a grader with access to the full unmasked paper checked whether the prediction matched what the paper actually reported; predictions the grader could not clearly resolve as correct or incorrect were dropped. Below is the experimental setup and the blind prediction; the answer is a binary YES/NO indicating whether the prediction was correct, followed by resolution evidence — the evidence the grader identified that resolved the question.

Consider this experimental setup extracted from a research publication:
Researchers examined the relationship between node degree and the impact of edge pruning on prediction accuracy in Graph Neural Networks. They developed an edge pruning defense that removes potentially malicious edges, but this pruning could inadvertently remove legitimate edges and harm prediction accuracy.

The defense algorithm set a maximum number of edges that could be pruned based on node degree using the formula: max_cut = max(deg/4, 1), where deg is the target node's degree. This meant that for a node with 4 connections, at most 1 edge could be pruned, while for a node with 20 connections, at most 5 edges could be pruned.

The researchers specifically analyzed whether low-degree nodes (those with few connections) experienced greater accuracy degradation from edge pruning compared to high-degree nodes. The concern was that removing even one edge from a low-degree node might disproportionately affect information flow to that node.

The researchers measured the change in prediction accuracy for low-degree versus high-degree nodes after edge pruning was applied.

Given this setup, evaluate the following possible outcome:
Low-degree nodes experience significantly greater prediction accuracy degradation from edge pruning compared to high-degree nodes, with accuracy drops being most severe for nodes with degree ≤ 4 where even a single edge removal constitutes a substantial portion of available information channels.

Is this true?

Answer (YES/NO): YES